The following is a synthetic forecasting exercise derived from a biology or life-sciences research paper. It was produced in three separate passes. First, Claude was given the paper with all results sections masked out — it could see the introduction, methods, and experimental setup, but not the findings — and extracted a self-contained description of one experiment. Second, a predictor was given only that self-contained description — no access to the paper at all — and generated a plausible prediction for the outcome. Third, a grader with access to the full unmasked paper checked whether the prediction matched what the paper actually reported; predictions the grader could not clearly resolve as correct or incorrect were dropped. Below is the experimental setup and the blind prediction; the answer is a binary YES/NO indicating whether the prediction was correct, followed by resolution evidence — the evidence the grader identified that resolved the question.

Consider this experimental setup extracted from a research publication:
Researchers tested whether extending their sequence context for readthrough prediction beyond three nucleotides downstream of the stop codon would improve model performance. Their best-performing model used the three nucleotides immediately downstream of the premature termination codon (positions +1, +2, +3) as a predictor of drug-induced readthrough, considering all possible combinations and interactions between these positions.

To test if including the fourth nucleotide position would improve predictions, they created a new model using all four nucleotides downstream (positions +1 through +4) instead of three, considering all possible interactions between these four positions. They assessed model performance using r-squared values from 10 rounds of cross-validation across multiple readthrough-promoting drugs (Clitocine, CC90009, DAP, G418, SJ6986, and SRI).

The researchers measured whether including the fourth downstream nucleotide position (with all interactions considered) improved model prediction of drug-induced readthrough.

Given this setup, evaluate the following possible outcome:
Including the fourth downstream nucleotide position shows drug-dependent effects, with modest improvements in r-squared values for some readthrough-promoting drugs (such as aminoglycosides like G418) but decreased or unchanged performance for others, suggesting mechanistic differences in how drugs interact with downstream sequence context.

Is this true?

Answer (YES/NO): NO